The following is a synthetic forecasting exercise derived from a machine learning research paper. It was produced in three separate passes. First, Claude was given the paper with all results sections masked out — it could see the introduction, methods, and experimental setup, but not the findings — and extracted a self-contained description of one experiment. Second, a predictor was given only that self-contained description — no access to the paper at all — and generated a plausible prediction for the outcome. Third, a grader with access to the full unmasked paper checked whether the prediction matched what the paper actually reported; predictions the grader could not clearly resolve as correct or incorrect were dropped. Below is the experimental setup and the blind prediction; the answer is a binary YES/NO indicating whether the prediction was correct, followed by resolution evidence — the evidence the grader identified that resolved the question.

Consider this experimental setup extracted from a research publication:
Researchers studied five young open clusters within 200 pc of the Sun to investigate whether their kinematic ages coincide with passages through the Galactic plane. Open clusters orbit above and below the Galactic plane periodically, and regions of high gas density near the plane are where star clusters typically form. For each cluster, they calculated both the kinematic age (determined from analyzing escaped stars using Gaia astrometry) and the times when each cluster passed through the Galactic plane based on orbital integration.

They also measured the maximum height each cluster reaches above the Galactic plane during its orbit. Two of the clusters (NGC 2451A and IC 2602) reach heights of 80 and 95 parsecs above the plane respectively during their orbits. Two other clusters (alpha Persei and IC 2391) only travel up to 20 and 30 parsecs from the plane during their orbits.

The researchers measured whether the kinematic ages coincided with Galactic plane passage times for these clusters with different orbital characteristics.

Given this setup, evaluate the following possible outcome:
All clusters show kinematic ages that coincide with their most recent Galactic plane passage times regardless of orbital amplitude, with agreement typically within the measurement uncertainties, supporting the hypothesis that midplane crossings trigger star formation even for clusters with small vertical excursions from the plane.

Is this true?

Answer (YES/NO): NO